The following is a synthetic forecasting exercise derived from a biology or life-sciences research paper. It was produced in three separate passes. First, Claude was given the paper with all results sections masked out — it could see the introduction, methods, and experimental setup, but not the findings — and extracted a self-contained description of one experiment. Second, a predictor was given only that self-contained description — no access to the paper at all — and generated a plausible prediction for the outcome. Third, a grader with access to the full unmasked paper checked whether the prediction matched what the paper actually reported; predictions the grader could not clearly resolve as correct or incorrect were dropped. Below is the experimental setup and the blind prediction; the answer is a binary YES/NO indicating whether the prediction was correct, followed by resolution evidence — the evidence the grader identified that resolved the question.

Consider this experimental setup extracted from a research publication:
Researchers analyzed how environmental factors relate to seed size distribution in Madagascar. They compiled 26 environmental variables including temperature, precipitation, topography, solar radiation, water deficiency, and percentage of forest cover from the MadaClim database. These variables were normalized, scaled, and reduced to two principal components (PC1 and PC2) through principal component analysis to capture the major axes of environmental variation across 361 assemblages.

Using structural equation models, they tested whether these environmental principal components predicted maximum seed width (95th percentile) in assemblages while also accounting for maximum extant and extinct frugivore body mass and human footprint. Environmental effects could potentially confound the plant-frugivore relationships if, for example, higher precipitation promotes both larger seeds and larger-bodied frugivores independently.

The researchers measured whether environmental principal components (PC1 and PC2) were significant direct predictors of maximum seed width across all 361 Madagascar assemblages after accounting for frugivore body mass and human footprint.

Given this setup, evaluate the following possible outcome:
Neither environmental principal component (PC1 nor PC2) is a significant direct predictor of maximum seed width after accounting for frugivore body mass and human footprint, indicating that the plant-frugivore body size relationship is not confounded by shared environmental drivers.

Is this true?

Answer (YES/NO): NO